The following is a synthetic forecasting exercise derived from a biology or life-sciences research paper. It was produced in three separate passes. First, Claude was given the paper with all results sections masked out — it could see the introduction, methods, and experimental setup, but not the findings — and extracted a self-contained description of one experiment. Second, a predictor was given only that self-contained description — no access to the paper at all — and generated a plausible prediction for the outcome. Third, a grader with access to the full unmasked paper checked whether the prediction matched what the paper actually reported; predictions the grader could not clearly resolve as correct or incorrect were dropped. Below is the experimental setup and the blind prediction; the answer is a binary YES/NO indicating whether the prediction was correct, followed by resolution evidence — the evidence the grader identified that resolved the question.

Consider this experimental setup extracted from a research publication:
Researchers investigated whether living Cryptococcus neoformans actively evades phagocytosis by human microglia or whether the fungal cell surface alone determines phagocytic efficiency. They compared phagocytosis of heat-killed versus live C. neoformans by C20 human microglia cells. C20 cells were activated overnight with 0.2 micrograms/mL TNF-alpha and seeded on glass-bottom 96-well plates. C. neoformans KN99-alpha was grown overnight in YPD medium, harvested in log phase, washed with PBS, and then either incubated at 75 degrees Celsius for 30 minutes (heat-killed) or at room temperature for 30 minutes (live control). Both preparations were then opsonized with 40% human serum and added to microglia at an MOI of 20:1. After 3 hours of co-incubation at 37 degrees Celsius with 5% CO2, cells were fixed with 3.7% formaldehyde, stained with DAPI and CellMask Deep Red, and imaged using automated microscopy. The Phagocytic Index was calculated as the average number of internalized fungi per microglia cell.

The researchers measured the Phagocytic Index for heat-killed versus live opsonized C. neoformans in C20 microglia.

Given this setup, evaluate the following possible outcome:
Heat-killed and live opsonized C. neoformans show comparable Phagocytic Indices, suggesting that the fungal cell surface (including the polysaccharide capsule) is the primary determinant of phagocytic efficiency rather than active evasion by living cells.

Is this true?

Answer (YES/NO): YES